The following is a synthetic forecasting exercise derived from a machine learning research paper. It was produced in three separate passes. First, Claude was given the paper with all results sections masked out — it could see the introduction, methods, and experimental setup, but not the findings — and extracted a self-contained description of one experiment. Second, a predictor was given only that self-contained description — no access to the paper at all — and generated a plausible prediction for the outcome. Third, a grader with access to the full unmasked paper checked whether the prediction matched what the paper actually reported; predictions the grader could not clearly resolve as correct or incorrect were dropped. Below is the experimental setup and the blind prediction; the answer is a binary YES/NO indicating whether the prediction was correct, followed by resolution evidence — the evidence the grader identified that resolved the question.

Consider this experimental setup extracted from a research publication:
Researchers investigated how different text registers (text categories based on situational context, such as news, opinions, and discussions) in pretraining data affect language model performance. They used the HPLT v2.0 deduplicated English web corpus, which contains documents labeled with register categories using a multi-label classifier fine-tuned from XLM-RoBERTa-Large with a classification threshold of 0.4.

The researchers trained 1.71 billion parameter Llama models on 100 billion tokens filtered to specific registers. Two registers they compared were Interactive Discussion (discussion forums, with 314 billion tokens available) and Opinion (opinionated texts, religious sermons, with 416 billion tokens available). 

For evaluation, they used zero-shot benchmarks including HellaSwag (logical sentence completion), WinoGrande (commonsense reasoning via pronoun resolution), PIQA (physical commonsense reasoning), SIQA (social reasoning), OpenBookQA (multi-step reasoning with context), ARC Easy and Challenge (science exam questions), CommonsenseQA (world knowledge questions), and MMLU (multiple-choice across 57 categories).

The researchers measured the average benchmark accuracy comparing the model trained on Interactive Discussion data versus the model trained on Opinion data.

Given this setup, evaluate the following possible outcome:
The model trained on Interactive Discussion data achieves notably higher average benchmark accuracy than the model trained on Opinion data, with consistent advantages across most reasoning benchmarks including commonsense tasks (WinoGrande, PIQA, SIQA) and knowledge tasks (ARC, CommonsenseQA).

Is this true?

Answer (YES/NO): NO